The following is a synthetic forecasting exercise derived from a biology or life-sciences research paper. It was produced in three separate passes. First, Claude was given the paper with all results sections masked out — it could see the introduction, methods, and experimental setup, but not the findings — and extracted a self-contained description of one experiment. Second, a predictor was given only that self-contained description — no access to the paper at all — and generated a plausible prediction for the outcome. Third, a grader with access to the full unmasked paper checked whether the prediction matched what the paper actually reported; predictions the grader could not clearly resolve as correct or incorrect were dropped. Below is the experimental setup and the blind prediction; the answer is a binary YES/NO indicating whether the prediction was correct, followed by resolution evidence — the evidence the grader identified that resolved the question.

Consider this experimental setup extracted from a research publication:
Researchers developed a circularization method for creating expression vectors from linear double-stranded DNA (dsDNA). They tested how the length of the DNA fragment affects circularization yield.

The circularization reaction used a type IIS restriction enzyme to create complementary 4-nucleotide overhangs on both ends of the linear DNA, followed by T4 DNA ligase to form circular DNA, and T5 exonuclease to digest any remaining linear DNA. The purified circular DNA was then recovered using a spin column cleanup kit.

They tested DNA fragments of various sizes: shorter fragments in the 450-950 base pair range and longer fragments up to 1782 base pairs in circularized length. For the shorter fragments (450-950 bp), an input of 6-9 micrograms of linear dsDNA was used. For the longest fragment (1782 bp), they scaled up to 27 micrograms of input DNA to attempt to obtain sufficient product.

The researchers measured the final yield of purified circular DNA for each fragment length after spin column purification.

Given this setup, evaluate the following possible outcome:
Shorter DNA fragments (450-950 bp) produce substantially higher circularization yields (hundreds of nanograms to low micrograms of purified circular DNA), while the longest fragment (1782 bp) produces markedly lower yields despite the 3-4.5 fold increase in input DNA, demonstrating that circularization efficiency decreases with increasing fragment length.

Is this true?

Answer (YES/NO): YES